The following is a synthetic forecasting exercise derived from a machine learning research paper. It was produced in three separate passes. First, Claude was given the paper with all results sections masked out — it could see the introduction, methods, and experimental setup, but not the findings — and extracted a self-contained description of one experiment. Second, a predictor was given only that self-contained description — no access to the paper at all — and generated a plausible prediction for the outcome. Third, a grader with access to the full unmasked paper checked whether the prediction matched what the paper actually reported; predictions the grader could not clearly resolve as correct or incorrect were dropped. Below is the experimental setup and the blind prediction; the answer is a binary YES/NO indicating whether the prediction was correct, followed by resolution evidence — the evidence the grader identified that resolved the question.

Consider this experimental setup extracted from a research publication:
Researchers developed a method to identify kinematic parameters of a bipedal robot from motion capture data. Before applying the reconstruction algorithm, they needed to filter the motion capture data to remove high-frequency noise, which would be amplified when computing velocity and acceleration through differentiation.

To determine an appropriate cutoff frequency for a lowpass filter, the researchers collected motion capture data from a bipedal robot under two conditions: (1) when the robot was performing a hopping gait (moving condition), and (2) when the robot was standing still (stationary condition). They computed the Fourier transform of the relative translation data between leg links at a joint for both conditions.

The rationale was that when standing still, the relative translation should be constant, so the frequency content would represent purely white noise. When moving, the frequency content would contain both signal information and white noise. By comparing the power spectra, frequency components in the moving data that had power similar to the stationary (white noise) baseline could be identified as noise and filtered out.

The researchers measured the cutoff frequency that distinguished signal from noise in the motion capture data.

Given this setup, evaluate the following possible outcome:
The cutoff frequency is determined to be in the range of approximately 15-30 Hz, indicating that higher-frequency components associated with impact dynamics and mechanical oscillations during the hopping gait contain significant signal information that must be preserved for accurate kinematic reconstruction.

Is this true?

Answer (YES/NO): NO